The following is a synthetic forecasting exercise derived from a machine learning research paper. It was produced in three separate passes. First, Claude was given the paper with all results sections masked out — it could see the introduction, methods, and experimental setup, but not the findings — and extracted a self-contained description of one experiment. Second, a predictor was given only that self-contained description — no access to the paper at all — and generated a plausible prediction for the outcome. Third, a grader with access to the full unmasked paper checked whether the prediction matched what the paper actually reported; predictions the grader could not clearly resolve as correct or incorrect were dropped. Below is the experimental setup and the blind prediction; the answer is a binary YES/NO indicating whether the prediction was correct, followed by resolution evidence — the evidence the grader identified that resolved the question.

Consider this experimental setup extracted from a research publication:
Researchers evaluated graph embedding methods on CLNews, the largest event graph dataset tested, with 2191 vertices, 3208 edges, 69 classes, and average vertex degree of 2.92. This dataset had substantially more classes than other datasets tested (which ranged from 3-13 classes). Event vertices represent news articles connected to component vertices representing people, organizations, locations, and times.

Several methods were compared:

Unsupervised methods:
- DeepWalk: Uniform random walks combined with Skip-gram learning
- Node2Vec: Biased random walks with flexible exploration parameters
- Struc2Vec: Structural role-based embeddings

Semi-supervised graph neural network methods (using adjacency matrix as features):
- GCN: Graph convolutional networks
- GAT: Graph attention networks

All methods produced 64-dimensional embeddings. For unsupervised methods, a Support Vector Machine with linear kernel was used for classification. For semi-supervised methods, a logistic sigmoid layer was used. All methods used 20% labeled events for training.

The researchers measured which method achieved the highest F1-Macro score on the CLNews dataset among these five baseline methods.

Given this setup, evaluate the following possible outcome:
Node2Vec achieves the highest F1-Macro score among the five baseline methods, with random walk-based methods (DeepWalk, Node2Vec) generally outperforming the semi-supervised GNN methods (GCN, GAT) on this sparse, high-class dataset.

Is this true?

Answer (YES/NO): NO